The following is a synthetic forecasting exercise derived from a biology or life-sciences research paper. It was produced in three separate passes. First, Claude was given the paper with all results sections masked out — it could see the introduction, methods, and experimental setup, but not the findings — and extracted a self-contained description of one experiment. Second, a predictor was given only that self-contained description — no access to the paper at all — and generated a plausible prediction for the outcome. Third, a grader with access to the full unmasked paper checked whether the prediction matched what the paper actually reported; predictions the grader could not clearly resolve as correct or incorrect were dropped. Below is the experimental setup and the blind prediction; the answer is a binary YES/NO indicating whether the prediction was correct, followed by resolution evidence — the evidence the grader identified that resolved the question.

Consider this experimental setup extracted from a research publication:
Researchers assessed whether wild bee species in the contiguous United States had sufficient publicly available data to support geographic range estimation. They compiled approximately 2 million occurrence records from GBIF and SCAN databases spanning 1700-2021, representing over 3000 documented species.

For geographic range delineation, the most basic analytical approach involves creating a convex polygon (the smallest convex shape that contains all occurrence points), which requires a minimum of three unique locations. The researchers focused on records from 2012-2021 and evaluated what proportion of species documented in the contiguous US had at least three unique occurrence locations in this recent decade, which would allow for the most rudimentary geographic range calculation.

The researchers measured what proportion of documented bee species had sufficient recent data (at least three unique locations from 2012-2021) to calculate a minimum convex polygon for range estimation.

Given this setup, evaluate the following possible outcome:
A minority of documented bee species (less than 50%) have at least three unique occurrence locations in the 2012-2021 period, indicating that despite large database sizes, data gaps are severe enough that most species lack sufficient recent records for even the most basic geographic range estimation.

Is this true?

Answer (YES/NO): YES